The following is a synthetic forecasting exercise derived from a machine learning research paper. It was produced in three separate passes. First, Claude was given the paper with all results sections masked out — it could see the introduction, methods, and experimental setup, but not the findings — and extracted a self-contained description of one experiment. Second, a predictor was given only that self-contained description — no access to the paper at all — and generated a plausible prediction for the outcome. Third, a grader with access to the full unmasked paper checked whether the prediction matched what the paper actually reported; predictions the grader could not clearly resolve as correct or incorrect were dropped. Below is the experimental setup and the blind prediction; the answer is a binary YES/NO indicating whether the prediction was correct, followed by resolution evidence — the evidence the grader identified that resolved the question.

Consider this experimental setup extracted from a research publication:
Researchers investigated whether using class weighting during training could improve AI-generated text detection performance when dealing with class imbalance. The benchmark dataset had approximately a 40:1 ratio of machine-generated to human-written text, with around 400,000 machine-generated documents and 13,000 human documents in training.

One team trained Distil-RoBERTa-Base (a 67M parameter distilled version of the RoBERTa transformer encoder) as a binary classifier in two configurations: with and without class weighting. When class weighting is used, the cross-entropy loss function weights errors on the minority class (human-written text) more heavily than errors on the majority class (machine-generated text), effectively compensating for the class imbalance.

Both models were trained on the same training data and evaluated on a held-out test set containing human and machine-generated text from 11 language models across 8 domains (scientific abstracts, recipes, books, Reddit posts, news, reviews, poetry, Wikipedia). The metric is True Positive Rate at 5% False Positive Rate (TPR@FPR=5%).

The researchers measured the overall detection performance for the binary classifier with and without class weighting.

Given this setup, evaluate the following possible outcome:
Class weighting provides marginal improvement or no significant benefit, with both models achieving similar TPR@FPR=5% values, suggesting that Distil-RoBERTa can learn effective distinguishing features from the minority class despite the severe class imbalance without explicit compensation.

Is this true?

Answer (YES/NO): YES